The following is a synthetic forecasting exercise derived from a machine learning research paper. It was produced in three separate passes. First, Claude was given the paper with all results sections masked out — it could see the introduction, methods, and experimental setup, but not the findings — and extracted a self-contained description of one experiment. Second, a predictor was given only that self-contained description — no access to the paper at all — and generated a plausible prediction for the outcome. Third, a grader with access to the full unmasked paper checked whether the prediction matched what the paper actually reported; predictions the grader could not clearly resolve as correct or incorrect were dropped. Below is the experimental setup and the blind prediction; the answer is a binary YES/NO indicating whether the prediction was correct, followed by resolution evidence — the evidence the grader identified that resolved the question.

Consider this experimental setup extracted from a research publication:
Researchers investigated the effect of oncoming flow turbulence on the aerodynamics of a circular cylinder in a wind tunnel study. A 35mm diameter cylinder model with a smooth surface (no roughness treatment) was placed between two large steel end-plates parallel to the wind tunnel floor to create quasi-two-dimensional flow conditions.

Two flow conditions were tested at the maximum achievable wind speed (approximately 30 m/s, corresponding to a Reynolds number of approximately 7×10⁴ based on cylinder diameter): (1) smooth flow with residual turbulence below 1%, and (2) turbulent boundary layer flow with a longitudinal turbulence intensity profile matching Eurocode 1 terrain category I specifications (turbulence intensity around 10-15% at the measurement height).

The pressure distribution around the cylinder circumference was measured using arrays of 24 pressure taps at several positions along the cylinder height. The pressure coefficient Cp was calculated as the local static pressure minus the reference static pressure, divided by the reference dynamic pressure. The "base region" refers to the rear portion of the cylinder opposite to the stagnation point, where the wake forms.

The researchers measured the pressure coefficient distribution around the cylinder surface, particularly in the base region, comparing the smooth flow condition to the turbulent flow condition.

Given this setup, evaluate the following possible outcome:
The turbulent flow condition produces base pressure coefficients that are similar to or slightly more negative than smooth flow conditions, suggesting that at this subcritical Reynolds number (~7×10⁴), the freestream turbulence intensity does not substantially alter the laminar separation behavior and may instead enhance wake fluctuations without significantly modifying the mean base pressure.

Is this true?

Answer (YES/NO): NO